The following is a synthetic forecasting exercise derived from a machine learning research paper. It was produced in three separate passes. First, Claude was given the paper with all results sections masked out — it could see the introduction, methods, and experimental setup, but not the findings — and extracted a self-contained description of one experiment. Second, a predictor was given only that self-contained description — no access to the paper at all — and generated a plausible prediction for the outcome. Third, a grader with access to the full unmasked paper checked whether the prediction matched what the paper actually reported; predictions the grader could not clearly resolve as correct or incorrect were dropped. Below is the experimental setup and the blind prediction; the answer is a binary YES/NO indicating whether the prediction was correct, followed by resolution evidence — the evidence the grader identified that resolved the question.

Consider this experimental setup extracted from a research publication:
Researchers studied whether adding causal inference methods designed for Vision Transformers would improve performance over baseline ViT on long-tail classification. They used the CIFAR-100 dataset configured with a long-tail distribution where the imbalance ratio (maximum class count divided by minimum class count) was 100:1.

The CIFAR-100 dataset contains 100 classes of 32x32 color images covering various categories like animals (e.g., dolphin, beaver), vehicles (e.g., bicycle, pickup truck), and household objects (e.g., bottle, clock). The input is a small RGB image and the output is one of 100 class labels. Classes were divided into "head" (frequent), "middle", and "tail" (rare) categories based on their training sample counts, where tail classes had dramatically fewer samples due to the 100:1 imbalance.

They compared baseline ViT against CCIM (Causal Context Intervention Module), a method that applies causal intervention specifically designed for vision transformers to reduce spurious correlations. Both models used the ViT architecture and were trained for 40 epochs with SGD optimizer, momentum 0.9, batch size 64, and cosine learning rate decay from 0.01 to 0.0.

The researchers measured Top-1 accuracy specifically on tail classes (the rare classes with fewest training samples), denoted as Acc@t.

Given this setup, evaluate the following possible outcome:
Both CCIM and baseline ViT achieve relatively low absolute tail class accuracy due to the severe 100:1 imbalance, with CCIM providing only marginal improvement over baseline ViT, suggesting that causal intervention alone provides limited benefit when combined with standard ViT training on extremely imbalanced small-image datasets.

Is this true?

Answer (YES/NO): NO